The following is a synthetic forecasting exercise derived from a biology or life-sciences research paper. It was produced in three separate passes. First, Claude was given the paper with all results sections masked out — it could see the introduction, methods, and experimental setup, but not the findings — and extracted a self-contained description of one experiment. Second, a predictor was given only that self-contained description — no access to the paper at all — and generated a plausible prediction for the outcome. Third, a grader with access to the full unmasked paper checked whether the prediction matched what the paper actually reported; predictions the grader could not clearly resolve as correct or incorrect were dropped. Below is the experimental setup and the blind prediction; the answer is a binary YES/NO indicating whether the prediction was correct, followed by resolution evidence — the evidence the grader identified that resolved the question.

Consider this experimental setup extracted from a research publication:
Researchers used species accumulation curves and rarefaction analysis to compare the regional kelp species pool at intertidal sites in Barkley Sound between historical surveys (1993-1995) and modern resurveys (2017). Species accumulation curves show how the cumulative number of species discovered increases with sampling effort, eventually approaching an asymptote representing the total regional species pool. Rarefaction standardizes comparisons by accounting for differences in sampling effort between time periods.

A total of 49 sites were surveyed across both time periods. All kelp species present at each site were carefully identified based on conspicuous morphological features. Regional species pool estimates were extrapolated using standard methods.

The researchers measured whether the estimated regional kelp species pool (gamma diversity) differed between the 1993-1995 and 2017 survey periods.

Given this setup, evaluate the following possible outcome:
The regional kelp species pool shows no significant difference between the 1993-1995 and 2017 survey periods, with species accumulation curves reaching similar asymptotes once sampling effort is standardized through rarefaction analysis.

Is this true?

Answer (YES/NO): YES